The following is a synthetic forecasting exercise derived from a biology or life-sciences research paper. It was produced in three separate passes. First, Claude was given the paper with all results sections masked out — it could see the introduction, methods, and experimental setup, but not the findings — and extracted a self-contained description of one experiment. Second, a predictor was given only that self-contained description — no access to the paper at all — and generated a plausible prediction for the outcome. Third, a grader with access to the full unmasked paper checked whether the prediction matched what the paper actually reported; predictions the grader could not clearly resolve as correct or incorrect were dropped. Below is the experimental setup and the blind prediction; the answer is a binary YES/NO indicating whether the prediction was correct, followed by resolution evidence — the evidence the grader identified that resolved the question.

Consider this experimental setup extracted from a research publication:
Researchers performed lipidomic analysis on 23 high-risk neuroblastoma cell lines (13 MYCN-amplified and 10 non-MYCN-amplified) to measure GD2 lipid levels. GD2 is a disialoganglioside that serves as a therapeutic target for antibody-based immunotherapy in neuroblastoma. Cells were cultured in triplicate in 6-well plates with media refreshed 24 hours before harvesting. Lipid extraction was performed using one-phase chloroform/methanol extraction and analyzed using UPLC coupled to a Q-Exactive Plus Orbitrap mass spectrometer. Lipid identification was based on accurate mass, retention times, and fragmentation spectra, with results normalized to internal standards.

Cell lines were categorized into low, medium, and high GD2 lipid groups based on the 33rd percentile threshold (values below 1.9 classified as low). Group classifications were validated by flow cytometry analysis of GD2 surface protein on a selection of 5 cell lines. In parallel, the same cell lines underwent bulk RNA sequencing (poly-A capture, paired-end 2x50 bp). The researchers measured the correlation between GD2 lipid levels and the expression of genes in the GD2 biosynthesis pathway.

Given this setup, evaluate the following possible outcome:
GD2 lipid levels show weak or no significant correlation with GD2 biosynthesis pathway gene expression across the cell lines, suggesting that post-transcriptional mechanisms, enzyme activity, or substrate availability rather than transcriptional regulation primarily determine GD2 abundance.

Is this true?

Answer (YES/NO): YES